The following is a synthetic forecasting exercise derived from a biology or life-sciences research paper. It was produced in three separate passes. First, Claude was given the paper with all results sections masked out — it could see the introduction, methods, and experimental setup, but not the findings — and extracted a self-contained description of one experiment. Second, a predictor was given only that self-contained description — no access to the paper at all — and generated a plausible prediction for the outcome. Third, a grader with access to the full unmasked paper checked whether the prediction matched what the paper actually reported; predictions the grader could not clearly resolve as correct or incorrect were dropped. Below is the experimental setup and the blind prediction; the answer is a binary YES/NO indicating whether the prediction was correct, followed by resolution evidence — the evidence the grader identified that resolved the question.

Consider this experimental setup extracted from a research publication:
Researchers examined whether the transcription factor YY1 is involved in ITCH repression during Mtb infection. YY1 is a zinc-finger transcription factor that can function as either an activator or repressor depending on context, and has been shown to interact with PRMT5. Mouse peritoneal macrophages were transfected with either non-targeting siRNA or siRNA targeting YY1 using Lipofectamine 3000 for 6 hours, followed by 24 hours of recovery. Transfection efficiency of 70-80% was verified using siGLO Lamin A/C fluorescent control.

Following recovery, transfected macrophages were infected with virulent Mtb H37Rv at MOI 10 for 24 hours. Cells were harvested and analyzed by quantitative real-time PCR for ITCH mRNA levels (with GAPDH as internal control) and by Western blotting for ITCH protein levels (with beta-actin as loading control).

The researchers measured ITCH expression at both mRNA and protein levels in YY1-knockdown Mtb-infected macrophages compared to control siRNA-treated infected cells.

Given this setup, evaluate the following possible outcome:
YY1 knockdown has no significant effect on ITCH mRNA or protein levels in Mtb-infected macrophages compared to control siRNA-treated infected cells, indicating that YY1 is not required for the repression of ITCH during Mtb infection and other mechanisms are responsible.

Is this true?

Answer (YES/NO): NO